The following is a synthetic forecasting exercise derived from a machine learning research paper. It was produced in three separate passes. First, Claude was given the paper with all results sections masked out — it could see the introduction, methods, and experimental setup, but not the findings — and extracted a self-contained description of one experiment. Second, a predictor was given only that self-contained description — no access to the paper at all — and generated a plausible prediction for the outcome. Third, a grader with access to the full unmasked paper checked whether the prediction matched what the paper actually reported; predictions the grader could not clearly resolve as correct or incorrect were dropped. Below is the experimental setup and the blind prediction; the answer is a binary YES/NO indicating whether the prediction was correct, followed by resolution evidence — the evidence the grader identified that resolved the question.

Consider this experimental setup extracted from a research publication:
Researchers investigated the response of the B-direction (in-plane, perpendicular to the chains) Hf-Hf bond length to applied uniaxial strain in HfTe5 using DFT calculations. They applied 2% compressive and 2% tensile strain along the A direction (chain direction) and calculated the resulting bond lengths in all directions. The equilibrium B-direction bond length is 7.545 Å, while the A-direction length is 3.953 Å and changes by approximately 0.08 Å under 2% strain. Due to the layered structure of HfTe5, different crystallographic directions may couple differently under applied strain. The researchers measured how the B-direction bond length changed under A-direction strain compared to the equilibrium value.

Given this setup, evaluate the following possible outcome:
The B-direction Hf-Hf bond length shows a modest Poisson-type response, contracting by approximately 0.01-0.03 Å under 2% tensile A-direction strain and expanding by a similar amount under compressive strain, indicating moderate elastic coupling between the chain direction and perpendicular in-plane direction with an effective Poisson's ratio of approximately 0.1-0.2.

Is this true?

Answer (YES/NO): NO